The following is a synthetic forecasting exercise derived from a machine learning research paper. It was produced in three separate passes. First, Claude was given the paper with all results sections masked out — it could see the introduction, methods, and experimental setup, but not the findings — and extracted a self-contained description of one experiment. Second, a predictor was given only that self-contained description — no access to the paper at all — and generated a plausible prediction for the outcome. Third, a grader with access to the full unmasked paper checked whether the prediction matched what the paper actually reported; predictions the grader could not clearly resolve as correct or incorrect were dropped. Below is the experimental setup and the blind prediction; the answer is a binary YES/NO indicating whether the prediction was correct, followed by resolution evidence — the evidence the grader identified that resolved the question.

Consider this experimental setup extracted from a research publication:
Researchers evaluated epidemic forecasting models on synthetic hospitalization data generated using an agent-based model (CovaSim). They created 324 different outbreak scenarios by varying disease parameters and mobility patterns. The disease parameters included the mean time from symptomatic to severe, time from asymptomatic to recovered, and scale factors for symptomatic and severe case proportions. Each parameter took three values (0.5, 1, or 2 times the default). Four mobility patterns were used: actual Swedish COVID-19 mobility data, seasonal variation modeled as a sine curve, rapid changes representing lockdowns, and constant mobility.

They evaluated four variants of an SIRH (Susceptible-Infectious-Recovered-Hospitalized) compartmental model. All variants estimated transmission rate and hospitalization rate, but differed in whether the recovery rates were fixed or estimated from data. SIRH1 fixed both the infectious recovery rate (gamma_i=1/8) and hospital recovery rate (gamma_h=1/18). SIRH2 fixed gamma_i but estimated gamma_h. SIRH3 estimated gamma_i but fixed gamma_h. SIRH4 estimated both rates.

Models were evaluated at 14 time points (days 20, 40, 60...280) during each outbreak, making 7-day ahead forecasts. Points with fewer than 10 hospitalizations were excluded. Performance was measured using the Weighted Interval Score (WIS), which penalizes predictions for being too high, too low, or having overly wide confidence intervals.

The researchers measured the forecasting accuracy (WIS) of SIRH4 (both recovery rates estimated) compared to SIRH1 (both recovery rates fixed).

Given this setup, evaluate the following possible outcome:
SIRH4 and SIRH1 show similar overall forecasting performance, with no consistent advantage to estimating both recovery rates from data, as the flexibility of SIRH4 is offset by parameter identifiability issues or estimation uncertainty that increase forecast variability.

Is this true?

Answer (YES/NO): YES